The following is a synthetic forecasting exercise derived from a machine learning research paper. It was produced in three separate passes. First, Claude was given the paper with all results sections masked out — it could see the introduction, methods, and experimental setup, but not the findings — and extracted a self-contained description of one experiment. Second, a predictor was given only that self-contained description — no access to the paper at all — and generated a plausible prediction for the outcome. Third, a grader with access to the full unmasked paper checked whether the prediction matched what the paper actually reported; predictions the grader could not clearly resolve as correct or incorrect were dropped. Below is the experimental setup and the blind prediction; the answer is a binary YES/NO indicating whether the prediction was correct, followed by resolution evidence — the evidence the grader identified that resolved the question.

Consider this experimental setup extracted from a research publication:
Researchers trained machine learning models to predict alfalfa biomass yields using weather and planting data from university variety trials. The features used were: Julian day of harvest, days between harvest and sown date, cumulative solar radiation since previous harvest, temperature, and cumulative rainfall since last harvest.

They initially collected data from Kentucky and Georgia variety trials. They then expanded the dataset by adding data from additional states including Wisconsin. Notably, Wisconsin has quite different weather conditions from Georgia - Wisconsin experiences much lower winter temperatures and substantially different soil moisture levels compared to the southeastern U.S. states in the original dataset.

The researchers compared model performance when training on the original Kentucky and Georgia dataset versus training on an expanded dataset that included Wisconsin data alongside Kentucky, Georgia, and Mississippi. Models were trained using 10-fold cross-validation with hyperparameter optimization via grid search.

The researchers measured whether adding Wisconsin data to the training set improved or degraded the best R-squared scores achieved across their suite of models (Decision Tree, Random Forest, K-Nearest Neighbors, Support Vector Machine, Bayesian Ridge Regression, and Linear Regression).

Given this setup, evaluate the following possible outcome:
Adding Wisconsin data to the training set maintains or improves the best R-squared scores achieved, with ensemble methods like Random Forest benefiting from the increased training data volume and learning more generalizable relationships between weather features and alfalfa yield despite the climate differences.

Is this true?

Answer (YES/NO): YES